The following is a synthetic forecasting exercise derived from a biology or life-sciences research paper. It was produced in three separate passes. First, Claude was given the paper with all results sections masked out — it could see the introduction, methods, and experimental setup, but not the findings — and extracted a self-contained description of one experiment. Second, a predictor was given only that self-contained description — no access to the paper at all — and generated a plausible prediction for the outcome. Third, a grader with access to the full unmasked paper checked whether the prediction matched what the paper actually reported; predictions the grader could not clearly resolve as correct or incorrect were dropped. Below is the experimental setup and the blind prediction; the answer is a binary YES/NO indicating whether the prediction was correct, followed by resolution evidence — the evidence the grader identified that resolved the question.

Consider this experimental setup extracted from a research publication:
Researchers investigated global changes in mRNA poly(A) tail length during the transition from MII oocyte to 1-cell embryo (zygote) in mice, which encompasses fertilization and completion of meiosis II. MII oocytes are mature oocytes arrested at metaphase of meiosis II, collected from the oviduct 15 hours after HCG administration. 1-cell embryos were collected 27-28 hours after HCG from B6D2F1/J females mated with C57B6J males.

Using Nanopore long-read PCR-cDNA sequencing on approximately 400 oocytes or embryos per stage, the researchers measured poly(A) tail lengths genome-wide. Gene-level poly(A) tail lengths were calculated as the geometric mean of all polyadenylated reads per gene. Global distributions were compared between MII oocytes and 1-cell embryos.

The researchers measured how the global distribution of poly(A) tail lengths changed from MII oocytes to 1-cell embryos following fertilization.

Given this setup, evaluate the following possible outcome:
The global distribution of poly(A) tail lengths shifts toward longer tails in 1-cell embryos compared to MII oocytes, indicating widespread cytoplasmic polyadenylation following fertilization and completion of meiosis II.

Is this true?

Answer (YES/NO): NO